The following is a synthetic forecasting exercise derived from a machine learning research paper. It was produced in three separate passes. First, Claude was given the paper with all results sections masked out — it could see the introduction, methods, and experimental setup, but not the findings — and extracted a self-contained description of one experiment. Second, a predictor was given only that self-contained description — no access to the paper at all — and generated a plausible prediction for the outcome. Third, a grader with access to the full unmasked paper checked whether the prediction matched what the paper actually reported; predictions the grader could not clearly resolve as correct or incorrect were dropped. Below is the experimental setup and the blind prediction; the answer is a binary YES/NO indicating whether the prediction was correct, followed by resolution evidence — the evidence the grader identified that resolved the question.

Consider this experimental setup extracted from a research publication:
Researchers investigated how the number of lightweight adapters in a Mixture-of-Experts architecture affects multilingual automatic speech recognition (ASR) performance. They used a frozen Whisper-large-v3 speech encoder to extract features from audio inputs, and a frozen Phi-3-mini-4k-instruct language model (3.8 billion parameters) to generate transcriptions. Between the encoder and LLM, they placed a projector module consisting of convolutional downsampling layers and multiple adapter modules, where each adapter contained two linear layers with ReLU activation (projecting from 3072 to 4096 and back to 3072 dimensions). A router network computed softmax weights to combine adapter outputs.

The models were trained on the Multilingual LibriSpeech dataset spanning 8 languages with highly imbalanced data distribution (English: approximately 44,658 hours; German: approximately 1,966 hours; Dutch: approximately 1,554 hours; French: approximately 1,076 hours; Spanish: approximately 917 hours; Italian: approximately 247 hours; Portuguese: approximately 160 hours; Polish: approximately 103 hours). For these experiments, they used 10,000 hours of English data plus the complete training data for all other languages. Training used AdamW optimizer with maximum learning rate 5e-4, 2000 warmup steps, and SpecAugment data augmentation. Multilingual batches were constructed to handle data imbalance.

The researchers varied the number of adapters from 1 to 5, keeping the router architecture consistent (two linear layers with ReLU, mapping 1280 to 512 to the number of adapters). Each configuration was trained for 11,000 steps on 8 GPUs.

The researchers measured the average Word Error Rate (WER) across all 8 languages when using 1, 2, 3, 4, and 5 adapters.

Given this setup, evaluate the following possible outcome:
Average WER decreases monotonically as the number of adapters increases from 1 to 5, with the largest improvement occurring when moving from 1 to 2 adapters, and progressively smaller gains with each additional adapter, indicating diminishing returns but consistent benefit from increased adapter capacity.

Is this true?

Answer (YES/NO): NO